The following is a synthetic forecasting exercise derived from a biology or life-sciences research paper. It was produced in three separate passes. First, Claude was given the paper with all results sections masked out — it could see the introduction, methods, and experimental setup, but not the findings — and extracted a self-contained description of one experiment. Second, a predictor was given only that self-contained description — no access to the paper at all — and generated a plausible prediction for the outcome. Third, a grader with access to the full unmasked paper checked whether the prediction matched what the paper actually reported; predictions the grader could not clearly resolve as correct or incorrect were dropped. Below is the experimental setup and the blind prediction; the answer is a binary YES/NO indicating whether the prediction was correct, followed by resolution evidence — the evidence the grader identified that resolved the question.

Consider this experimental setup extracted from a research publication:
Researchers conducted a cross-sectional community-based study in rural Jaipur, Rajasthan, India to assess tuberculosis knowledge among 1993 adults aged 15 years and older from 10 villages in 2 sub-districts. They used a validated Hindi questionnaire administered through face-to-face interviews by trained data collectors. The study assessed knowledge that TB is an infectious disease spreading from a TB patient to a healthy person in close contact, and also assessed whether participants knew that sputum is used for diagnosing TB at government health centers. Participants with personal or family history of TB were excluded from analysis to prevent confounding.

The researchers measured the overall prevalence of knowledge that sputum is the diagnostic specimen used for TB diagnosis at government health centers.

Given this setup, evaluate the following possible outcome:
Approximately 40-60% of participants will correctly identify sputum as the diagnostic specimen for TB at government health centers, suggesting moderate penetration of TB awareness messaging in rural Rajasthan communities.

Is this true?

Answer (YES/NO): YES